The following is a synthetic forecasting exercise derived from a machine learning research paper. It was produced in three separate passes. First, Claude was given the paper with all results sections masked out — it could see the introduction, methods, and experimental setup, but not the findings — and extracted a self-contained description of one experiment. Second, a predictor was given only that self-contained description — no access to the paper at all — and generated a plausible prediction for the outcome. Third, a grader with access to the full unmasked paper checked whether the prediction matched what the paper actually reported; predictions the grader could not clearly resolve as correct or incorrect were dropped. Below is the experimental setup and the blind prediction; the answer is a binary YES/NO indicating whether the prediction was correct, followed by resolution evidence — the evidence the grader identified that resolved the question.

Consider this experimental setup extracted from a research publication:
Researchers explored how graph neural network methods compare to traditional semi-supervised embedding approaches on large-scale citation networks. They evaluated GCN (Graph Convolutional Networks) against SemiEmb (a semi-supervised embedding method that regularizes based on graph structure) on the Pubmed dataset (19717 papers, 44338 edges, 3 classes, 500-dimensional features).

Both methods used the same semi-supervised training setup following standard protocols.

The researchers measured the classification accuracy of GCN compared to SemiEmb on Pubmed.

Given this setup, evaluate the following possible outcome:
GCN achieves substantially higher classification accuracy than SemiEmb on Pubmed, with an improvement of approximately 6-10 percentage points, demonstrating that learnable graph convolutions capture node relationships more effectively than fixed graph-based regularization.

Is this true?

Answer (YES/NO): YES